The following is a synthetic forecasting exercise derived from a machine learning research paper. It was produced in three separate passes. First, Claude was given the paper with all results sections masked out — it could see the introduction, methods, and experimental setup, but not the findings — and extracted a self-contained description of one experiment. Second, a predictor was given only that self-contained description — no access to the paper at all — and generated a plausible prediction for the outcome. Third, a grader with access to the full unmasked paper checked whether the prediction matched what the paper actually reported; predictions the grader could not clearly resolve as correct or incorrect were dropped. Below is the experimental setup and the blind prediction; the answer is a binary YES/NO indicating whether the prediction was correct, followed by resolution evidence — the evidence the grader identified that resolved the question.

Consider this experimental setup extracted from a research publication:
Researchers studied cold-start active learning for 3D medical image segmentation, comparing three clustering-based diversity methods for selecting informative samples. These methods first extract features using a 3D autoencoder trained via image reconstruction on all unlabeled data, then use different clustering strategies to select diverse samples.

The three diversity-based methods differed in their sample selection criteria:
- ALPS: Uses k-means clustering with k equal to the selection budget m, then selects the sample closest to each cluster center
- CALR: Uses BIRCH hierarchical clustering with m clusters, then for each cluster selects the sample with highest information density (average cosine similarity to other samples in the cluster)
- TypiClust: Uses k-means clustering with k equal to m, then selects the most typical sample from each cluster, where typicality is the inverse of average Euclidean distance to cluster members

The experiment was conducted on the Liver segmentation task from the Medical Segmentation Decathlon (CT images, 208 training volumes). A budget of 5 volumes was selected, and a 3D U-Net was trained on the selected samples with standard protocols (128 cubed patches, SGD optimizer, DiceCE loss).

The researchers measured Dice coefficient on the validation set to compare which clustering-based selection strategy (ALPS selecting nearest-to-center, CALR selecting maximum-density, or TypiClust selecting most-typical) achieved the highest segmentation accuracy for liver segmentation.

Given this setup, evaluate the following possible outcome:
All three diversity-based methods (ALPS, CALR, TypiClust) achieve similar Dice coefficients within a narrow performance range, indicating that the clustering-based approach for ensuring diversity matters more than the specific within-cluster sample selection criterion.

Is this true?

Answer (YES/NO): NO